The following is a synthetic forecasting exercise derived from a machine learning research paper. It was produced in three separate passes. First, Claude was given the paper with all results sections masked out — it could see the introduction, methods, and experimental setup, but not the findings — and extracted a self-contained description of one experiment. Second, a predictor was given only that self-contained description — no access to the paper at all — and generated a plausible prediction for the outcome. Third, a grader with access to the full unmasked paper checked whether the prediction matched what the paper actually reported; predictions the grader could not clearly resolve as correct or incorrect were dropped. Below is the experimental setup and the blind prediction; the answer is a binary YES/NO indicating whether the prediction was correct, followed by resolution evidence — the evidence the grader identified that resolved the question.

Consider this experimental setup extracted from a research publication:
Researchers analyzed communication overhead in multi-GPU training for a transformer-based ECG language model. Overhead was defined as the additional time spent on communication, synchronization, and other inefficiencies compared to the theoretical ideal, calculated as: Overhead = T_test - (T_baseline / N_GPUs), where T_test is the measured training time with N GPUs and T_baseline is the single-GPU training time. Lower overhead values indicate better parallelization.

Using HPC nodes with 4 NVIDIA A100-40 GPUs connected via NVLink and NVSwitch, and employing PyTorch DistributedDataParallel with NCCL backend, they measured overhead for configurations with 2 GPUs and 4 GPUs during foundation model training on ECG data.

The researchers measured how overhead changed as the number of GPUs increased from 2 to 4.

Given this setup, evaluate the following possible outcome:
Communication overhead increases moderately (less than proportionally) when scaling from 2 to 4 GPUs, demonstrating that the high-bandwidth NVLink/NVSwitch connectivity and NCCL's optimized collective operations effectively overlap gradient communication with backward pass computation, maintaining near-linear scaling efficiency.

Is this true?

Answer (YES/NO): NO